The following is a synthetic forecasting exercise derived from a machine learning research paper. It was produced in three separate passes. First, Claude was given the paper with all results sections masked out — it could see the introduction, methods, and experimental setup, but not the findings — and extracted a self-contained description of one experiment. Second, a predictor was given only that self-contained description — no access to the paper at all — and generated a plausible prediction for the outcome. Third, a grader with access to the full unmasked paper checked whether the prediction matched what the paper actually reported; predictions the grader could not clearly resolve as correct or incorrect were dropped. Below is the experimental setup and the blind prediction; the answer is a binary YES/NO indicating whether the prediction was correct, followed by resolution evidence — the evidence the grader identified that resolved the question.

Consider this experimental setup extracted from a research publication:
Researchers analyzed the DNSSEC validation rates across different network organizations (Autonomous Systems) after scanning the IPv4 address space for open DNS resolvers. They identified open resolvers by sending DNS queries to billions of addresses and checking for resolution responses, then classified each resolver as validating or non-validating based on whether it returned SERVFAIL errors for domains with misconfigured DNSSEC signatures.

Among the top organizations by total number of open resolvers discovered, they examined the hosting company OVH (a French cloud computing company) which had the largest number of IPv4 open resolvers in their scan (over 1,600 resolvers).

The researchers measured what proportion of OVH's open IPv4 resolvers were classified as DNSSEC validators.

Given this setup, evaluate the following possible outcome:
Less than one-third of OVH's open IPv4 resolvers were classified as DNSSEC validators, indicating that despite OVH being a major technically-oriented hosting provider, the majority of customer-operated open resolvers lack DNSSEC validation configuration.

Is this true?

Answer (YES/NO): YES